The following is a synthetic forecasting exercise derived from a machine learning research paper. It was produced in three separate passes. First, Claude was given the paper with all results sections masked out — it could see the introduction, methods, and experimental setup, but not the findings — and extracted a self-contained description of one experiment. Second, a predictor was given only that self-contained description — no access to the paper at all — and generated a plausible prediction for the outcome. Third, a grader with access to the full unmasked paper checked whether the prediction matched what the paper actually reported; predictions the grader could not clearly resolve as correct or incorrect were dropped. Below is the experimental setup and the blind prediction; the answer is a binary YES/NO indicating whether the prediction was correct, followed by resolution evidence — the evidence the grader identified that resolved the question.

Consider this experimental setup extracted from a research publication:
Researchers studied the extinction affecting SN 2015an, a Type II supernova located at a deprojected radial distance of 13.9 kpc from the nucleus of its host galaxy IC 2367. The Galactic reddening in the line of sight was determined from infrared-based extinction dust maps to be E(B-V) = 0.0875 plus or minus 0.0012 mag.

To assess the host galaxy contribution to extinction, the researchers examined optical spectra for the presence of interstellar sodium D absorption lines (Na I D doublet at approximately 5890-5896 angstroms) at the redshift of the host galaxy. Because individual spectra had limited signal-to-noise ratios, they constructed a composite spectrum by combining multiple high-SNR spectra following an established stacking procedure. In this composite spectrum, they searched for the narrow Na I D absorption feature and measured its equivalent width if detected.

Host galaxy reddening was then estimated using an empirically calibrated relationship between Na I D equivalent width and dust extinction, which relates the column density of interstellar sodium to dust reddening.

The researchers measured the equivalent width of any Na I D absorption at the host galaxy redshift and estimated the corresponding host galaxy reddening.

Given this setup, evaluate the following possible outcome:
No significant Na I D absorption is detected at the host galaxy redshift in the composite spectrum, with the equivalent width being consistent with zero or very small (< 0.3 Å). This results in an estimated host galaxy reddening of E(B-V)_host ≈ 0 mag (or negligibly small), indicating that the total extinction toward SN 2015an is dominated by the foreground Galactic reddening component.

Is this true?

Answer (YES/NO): YES